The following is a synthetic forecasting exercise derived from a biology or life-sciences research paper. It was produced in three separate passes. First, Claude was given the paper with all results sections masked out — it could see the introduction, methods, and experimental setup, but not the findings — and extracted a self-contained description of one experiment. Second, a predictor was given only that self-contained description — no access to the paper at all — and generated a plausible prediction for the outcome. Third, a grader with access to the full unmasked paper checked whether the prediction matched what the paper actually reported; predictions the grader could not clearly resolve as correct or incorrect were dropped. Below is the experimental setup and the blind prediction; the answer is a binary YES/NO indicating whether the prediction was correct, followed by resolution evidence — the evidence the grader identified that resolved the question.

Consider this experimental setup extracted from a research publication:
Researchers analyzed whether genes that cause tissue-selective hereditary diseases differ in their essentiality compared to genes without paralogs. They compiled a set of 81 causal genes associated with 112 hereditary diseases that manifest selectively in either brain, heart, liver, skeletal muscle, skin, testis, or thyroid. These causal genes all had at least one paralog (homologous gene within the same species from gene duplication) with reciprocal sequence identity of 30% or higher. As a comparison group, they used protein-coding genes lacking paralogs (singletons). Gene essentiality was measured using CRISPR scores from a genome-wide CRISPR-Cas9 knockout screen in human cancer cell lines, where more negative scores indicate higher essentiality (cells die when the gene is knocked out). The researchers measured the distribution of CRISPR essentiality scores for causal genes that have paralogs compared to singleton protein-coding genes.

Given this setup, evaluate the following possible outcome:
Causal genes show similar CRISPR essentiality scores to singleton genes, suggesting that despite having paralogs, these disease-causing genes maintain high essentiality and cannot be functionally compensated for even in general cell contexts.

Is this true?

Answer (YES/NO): NO